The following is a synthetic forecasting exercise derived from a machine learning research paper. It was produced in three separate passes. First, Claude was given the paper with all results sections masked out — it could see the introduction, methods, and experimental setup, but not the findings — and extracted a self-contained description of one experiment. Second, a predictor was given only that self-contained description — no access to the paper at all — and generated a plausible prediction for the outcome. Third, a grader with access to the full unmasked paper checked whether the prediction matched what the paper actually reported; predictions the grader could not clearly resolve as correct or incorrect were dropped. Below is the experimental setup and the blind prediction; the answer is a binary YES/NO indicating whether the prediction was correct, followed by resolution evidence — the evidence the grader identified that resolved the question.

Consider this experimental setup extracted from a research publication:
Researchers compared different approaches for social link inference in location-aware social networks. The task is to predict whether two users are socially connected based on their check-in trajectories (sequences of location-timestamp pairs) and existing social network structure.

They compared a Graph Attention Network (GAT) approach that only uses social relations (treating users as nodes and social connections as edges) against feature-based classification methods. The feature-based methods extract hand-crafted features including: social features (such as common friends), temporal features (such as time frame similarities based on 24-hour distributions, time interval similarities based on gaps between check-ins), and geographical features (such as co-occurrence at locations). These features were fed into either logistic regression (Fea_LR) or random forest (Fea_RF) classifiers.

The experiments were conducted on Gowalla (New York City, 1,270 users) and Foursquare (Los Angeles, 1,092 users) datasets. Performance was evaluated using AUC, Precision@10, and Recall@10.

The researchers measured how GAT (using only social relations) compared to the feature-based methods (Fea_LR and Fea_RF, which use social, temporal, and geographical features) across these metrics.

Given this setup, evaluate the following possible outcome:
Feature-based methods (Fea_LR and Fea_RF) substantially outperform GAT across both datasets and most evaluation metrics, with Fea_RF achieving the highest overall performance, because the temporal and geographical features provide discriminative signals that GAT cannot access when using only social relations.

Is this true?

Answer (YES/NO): NO